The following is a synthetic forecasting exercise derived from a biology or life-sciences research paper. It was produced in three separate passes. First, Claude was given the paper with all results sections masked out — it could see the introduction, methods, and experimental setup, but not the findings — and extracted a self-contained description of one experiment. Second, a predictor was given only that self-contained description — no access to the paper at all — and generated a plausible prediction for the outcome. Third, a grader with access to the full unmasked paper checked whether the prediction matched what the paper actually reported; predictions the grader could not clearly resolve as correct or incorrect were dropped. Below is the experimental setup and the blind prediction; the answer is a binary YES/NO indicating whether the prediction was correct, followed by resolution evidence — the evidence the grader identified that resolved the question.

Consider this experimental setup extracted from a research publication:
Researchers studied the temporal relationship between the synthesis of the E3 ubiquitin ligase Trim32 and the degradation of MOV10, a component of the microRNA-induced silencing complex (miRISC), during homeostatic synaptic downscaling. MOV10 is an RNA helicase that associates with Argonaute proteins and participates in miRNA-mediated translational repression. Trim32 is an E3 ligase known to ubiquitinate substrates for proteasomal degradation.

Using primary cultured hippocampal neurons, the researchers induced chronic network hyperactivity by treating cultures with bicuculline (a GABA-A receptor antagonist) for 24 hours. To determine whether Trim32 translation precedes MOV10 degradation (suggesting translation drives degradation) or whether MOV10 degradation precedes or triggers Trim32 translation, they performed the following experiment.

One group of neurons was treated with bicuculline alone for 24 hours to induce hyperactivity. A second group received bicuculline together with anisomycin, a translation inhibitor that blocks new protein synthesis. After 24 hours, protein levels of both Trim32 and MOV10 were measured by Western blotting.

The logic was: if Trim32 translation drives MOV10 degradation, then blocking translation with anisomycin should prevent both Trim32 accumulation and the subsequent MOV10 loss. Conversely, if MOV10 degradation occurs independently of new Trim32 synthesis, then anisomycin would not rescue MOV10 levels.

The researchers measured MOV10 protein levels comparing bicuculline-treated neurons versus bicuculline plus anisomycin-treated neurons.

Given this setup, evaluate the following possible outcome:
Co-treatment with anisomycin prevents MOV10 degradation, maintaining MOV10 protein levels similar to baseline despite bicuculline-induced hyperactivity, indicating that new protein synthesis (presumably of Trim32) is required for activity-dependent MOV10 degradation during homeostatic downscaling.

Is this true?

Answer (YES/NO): YES